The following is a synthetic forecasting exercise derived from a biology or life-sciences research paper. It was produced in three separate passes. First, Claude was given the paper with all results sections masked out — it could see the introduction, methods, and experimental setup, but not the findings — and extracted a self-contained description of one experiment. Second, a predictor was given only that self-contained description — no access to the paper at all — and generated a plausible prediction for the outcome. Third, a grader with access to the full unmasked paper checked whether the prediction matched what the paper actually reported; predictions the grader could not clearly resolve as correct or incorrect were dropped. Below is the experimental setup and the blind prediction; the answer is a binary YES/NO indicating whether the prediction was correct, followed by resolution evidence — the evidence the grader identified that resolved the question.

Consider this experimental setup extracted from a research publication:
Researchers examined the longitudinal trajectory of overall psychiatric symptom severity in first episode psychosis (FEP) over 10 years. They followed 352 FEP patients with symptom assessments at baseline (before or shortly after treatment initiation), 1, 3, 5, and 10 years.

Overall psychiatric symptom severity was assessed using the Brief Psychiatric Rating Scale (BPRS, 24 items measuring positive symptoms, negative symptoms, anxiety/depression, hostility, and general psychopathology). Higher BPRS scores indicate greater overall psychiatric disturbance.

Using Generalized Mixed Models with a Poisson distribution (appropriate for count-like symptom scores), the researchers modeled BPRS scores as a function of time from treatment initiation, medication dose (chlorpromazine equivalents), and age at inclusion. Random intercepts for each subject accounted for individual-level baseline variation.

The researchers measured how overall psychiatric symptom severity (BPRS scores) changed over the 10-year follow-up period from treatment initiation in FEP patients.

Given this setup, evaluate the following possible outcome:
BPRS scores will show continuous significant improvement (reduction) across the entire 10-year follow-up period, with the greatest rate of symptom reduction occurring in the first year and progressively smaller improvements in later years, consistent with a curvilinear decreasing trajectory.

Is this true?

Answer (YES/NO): YES